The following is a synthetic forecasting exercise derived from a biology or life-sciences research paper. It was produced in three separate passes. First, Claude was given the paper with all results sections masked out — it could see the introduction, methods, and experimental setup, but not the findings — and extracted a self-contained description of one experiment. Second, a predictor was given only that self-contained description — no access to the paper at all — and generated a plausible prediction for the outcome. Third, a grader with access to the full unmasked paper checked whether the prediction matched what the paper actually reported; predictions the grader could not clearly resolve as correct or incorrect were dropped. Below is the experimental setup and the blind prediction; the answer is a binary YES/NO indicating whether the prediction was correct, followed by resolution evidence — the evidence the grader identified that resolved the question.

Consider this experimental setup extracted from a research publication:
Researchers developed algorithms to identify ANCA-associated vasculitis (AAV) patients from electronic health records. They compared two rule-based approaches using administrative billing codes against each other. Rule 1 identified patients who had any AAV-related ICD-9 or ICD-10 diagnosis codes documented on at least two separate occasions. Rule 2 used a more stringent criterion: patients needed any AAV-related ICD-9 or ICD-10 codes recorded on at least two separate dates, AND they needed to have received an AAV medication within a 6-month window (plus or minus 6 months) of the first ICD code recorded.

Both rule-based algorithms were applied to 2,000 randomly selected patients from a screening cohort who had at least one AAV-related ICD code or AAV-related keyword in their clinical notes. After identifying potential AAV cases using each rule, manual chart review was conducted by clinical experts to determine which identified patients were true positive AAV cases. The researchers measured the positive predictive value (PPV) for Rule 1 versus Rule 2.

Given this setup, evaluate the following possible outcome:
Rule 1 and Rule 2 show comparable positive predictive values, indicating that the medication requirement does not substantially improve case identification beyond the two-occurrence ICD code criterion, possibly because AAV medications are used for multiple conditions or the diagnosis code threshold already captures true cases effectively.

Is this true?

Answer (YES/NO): YES